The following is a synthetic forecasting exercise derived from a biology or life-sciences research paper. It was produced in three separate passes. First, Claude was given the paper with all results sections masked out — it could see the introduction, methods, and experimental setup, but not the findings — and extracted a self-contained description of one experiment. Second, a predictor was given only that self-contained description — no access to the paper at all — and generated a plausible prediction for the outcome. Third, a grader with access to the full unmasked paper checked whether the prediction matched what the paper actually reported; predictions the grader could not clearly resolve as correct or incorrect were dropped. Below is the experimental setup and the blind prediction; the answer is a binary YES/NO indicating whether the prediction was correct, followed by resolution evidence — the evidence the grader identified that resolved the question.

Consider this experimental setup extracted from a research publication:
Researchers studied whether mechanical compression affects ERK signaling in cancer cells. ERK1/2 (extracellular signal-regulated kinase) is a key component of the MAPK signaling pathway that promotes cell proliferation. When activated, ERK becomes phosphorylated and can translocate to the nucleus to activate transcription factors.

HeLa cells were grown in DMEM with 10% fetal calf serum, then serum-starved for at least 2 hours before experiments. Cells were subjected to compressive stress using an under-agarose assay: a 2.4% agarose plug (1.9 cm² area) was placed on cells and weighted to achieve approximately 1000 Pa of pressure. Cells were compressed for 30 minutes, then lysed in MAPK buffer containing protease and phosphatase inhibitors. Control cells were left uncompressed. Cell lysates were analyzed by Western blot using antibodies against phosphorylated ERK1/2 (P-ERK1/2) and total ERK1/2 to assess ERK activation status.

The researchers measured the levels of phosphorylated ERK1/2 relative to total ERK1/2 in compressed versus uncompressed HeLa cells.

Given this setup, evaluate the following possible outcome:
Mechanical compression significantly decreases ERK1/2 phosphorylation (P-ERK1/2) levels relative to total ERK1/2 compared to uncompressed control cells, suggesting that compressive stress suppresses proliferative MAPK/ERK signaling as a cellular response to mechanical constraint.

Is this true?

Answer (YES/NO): NO